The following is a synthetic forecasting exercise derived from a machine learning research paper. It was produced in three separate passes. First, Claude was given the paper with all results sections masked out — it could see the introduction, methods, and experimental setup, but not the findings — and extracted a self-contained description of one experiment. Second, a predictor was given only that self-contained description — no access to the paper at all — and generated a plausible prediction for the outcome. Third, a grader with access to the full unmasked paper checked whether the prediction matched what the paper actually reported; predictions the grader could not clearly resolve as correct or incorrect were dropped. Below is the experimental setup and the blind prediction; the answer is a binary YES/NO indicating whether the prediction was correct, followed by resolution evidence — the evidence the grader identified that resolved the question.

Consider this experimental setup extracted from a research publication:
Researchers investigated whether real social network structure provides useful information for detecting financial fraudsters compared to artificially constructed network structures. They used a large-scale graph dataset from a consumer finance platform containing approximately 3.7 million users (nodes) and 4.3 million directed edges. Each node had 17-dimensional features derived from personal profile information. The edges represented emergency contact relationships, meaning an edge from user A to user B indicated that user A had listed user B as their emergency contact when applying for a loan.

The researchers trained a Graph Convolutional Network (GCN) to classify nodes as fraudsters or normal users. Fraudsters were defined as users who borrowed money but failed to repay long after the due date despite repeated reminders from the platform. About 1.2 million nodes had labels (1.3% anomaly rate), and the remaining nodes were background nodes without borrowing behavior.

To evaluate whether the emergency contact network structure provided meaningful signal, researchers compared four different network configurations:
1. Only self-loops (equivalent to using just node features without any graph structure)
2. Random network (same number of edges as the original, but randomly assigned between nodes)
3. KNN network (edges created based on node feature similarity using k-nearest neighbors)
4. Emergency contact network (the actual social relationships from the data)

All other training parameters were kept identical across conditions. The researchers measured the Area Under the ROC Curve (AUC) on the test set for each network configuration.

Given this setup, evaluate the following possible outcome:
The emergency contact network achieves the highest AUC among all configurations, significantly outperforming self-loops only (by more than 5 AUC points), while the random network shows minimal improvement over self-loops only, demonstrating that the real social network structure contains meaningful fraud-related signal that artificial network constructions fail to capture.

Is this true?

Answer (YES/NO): NO